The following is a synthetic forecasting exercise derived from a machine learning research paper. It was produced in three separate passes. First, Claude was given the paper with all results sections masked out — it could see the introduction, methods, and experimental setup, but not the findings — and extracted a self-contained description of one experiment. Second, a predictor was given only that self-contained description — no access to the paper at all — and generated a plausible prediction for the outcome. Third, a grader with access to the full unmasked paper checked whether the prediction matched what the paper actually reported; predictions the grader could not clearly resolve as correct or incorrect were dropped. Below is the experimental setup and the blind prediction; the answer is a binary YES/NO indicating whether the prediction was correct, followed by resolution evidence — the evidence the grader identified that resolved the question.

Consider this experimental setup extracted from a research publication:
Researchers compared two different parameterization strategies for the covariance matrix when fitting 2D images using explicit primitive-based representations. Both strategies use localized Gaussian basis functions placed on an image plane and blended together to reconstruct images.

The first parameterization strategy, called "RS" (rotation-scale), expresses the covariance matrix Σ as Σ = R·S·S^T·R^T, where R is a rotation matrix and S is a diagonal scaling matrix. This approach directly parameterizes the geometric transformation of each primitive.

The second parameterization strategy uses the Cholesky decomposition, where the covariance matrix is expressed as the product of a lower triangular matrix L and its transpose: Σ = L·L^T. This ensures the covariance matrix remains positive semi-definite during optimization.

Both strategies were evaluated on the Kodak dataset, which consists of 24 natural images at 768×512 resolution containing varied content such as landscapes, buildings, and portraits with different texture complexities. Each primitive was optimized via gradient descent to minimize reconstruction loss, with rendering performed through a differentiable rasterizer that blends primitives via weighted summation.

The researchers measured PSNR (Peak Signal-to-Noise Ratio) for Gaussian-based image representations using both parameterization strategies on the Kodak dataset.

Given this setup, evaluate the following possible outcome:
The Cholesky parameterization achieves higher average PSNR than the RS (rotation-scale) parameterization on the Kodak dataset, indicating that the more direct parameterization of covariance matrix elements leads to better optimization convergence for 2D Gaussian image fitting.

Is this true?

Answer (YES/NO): YES